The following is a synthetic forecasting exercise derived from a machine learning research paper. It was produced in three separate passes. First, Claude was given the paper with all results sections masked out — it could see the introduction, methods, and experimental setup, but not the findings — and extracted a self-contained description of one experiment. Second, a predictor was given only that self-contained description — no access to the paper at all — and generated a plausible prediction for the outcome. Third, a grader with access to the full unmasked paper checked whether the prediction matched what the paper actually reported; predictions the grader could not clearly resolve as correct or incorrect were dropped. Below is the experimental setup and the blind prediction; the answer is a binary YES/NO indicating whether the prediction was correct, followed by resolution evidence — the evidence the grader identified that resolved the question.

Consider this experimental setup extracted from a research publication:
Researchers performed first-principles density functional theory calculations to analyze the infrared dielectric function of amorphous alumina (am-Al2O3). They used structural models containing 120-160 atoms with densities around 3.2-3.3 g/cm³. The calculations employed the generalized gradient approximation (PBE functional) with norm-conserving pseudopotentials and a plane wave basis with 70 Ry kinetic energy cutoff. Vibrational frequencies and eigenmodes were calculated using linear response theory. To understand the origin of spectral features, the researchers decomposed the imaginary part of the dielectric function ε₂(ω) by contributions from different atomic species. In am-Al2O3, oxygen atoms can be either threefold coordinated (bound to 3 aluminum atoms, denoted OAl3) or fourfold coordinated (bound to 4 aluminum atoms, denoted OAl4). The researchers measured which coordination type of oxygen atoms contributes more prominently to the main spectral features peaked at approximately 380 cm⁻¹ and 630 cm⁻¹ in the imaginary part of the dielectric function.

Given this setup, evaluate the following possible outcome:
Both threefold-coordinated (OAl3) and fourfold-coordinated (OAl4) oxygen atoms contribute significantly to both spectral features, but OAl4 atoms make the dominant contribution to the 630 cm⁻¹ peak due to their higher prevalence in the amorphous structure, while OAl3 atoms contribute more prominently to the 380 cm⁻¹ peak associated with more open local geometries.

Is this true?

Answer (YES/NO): NO